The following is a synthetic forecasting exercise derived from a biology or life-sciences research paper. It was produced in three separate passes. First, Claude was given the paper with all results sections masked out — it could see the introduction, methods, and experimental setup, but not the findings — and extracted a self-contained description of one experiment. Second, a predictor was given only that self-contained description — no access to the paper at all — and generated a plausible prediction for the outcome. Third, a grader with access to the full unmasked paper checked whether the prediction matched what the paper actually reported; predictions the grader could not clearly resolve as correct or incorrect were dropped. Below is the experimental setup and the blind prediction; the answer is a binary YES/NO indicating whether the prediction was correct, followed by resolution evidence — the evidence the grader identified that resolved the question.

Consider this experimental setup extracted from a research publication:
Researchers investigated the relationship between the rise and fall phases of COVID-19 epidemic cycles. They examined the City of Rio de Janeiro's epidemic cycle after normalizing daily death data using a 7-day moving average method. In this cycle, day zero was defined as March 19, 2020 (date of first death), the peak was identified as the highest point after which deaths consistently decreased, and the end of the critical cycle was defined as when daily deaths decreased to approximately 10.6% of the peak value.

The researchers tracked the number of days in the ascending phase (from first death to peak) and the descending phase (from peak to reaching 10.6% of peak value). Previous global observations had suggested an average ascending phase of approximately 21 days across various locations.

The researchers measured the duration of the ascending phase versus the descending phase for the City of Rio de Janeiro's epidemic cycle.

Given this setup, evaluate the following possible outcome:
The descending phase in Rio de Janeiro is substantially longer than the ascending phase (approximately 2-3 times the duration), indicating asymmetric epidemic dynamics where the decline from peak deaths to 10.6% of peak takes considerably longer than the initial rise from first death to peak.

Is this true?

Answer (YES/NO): NO